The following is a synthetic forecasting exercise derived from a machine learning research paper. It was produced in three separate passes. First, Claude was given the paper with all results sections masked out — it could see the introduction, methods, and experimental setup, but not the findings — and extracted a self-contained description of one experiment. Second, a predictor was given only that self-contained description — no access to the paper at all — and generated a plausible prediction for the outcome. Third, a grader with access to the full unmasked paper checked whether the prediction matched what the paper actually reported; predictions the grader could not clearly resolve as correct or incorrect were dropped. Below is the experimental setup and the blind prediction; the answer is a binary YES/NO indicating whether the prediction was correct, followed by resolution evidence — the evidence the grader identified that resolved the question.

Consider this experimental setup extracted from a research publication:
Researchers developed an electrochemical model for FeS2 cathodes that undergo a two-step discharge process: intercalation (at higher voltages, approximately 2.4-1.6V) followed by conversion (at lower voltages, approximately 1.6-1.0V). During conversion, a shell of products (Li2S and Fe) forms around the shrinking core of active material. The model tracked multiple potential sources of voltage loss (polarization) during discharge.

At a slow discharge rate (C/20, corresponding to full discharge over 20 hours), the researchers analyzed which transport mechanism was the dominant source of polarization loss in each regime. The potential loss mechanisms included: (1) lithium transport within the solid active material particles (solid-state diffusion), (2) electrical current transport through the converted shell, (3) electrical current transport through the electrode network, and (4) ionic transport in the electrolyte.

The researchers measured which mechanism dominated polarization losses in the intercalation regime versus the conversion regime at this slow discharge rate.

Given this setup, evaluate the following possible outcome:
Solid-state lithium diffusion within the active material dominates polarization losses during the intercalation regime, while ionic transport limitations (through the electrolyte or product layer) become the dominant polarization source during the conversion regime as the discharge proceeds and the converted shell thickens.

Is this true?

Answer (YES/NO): NO